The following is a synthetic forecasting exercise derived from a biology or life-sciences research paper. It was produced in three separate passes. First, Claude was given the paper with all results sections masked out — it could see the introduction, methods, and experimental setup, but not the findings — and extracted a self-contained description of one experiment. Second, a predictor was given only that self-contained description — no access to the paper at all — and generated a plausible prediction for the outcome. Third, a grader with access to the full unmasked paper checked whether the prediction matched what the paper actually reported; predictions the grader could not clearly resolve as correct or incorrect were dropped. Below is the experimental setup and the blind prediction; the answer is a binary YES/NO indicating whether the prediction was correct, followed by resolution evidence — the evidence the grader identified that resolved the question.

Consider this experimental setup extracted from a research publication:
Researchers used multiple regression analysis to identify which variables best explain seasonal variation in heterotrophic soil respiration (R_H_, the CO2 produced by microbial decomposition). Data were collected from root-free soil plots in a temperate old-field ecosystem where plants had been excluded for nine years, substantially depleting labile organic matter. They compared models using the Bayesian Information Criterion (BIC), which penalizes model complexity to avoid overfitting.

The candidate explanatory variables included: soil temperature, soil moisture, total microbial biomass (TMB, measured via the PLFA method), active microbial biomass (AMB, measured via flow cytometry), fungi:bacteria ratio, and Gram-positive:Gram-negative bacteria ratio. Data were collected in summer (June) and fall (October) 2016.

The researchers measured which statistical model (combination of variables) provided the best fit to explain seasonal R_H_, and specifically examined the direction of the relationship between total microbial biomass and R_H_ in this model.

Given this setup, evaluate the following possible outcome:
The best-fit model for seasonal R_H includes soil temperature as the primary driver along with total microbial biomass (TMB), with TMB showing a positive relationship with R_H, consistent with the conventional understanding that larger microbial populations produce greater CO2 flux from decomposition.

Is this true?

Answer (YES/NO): NO